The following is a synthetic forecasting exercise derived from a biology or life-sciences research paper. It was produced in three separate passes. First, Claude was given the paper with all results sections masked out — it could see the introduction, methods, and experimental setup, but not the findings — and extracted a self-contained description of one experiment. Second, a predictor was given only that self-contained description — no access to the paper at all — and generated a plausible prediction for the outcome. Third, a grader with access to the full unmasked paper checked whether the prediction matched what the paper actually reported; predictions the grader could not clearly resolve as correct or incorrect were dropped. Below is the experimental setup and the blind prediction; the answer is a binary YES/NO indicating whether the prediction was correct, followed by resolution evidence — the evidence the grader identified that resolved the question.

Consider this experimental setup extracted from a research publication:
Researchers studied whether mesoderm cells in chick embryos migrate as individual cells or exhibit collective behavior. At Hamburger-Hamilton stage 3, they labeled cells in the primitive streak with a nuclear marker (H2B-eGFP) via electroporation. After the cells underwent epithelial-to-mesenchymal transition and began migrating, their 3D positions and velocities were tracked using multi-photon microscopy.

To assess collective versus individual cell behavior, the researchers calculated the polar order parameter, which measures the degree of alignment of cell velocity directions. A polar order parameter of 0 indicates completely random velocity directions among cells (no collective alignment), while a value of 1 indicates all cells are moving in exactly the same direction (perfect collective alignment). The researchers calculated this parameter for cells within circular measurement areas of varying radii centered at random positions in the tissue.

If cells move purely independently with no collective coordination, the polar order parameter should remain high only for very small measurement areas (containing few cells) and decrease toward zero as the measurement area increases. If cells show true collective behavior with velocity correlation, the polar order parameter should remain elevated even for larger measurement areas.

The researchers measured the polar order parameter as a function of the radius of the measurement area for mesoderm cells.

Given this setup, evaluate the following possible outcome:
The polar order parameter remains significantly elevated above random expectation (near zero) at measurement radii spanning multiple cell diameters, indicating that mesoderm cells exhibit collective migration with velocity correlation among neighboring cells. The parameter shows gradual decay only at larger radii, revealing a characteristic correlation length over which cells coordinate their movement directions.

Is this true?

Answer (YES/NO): YES